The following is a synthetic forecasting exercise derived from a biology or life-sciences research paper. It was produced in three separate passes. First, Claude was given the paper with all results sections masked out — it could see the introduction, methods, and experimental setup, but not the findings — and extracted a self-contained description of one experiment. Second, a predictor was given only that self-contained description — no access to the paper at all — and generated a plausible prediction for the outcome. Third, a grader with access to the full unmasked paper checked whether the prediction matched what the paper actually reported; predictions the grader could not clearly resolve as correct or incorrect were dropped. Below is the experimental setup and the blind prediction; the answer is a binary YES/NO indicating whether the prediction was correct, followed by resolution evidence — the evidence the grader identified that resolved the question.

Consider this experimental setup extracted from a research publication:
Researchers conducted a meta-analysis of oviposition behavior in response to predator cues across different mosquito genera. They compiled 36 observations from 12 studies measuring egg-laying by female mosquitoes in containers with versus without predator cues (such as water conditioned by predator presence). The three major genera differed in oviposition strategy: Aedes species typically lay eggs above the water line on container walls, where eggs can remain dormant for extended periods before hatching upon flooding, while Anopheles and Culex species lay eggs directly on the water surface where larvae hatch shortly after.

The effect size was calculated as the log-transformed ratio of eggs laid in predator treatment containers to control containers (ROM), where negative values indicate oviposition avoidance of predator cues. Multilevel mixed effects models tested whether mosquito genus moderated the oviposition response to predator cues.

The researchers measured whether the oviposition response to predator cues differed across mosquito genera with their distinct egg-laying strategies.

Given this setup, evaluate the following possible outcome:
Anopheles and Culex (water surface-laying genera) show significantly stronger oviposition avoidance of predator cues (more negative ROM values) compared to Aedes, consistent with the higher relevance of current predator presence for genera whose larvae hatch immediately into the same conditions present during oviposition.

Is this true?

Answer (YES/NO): NO